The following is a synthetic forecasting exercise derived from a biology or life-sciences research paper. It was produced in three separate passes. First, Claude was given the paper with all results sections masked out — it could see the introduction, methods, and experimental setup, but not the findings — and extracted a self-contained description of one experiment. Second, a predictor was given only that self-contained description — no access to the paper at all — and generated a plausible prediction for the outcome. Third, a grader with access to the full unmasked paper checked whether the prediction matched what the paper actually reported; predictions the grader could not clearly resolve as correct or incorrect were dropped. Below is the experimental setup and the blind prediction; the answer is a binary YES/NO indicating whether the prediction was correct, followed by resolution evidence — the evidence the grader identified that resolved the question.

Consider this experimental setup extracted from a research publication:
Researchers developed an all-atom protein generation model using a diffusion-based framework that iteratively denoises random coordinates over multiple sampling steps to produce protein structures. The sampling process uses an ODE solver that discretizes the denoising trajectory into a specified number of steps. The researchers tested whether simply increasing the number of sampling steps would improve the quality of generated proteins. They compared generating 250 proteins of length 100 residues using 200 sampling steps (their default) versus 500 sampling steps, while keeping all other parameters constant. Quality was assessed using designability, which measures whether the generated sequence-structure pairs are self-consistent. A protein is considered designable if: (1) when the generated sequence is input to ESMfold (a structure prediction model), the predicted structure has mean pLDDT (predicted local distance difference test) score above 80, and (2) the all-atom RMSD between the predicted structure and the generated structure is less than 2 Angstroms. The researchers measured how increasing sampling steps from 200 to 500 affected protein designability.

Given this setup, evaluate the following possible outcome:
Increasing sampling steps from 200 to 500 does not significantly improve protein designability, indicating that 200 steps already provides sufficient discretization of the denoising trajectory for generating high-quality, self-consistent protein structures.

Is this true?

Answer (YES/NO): YES